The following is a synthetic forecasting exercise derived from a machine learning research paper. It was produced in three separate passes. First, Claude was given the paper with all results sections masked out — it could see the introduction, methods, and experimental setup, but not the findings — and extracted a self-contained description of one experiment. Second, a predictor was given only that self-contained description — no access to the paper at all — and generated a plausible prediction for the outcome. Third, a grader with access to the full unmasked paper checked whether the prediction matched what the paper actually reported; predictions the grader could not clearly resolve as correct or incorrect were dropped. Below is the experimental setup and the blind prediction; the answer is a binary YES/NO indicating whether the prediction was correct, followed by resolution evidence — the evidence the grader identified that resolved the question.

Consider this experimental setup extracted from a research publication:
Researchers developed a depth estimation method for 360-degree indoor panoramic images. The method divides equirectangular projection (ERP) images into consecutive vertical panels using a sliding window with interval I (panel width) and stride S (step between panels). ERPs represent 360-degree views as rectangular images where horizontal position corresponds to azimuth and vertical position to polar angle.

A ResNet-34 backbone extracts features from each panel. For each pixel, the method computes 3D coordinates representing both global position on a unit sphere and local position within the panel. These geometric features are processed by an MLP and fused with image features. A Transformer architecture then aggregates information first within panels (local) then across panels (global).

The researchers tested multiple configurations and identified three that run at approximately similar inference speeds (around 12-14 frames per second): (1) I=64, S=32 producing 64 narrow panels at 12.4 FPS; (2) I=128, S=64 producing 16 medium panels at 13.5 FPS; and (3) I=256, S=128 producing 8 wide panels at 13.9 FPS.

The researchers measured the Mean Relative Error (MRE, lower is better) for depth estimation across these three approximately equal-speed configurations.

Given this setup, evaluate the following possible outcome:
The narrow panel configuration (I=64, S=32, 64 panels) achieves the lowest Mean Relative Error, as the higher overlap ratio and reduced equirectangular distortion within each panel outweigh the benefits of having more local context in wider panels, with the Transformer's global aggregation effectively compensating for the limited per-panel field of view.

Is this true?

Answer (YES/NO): NO